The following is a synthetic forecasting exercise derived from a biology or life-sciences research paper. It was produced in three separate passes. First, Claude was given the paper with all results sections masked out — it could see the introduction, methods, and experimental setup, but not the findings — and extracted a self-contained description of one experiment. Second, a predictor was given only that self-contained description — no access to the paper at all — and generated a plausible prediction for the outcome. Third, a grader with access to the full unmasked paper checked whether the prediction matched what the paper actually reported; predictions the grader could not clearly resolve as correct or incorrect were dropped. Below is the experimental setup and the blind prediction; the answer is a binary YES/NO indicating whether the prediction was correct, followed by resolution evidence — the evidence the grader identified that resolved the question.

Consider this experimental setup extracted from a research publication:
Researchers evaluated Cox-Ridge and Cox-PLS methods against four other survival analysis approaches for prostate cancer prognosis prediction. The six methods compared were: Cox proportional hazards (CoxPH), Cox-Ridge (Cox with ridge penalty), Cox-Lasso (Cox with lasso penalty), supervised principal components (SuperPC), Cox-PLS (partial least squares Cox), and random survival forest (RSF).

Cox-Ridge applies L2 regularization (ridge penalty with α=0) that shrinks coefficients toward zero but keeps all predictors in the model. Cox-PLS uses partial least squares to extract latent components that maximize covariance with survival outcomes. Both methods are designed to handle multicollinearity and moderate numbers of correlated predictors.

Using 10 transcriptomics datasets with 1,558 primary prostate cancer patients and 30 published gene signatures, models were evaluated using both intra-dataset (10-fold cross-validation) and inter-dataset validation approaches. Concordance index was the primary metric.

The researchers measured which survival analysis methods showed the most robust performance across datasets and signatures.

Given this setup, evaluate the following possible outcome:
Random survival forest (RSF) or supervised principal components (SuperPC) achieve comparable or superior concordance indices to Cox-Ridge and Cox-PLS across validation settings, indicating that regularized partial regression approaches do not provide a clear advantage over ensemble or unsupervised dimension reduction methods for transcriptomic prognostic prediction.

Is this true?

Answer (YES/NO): NO